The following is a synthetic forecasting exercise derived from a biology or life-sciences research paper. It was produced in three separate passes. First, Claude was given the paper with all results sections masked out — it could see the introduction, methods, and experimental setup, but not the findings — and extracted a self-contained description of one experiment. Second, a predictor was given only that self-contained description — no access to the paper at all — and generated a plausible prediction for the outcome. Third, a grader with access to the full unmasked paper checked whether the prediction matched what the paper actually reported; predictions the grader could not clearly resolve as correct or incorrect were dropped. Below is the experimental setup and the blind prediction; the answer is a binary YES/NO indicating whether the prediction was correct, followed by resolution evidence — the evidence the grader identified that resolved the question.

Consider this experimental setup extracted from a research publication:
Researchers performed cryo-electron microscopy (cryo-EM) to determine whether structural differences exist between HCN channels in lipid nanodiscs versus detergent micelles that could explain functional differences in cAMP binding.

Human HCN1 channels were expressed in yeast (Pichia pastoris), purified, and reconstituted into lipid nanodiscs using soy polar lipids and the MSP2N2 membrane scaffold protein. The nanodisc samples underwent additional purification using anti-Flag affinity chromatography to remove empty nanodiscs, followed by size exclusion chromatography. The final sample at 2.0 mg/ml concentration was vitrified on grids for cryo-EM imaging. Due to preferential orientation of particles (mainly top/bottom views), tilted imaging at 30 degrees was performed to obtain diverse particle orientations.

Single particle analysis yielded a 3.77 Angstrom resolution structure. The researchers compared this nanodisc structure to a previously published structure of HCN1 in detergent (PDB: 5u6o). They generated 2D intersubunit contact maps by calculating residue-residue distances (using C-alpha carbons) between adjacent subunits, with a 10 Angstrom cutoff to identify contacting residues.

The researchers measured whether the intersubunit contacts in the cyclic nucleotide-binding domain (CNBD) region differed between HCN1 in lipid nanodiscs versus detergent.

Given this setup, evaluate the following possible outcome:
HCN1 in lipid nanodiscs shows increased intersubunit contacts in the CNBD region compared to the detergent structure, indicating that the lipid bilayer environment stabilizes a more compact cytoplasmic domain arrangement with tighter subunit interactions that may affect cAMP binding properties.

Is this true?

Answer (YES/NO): YES